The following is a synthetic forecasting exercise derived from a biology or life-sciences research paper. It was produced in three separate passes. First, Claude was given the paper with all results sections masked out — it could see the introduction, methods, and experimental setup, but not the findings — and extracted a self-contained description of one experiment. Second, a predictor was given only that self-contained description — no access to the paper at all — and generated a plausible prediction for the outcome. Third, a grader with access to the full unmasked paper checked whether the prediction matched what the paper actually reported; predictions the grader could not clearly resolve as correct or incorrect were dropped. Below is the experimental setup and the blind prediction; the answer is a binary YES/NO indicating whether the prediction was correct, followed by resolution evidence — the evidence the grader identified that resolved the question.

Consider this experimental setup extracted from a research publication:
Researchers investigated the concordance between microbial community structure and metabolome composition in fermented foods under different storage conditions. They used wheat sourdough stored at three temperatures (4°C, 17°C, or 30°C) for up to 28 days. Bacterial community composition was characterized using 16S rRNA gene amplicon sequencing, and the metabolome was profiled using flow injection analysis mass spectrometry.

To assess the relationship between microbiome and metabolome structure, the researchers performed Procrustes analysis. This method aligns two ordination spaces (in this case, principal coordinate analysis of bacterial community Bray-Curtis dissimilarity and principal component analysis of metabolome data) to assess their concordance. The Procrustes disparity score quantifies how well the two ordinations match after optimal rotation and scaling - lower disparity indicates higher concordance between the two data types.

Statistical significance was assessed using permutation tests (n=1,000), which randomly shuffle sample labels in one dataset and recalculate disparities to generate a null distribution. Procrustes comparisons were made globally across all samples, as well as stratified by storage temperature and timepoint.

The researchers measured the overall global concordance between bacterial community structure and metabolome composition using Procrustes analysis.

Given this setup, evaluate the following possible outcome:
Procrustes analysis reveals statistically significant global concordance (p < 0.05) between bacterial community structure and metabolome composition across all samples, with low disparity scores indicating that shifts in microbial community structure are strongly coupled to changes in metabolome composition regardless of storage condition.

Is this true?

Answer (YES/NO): NO